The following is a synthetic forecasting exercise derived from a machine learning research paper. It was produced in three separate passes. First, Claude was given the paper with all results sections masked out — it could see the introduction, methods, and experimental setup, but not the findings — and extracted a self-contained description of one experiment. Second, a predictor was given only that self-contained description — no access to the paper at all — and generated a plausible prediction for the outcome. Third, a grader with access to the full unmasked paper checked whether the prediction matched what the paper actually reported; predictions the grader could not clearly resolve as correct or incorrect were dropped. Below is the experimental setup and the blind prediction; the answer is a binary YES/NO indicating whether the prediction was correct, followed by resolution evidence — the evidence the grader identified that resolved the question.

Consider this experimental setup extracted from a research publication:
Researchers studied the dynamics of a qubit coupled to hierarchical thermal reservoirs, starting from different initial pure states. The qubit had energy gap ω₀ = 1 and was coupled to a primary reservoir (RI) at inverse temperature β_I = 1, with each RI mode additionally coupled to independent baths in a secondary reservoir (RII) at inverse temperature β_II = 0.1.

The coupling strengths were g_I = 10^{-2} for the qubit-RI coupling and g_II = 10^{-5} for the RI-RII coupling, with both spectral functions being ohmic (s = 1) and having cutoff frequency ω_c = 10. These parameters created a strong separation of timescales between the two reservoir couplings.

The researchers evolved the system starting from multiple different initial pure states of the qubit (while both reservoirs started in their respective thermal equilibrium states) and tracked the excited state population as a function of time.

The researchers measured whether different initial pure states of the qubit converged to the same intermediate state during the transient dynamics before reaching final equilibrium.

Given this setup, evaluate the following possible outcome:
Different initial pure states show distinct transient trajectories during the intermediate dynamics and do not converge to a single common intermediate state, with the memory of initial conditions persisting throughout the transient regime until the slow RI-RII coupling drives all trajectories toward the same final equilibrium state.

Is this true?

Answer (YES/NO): NO